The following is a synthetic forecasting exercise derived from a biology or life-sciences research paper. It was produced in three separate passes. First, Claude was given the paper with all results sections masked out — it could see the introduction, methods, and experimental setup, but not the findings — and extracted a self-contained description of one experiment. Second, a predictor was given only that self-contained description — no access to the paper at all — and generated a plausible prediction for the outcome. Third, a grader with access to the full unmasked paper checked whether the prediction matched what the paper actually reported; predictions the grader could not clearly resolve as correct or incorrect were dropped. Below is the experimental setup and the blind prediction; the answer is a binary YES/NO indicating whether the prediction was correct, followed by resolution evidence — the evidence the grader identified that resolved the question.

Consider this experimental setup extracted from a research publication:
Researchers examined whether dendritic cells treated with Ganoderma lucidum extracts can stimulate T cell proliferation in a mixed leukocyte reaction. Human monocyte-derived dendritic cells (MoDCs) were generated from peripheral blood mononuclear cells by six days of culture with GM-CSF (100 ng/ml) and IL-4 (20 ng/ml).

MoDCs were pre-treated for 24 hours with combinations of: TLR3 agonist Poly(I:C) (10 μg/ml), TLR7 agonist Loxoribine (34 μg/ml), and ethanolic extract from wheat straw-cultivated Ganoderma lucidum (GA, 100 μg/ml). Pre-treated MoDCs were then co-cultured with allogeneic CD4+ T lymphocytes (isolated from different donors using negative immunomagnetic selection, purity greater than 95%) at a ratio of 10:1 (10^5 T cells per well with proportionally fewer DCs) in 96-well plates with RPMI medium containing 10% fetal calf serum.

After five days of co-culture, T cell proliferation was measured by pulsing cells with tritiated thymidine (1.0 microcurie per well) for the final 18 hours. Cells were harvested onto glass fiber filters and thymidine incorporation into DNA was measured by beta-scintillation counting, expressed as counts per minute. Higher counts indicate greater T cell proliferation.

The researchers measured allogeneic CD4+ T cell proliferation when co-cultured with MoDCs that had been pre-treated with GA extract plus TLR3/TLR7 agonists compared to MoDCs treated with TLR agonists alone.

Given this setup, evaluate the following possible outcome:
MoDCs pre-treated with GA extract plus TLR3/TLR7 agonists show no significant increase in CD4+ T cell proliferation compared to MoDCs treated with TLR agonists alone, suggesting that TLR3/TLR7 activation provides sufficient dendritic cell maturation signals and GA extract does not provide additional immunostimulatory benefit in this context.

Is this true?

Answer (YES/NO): NO